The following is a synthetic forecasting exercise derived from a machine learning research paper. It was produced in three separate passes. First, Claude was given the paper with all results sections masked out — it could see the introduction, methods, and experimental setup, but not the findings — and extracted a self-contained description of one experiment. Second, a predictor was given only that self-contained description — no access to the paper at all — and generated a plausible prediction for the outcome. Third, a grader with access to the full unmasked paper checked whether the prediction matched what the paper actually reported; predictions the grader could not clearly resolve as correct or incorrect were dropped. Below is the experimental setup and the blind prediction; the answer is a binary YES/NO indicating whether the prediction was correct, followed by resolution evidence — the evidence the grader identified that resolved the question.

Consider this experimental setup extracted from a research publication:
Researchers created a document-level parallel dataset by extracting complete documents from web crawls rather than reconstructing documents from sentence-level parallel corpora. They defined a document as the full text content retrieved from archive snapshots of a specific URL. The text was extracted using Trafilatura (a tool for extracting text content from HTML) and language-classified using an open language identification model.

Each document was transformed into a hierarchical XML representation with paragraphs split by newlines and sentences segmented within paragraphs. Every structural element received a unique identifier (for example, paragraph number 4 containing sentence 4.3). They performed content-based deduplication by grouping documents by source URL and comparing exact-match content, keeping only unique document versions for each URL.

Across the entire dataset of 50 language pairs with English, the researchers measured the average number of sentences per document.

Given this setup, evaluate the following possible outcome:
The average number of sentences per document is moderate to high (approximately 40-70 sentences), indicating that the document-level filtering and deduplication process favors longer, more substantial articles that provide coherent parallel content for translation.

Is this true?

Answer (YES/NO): YES